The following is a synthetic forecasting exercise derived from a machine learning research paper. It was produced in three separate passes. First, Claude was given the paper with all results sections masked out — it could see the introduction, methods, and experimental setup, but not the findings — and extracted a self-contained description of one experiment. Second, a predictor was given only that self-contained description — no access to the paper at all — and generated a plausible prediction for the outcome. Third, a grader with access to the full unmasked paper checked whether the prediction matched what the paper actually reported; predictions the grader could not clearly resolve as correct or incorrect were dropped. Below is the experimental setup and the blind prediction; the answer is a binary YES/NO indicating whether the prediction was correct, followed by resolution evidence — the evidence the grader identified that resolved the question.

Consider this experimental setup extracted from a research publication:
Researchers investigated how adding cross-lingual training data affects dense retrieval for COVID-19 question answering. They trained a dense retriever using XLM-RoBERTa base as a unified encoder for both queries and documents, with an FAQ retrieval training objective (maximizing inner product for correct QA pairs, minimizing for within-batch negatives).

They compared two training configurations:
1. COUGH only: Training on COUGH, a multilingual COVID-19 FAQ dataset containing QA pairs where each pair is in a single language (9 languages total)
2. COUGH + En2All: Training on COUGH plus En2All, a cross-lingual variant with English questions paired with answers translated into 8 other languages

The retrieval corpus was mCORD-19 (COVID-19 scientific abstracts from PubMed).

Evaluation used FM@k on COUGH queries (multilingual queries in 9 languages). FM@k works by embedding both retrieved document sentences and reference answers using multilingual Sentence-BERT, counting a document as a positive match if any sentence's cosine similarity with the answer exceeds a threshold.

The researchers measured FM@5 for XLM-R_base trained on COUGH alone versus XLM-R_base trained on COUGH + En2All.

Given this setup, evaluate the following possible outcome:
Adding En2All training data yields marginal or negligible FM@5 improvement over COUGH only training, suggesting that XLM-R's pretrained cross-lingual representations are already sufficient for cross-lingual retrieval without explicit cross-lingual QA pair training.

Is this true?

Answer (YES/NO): NO